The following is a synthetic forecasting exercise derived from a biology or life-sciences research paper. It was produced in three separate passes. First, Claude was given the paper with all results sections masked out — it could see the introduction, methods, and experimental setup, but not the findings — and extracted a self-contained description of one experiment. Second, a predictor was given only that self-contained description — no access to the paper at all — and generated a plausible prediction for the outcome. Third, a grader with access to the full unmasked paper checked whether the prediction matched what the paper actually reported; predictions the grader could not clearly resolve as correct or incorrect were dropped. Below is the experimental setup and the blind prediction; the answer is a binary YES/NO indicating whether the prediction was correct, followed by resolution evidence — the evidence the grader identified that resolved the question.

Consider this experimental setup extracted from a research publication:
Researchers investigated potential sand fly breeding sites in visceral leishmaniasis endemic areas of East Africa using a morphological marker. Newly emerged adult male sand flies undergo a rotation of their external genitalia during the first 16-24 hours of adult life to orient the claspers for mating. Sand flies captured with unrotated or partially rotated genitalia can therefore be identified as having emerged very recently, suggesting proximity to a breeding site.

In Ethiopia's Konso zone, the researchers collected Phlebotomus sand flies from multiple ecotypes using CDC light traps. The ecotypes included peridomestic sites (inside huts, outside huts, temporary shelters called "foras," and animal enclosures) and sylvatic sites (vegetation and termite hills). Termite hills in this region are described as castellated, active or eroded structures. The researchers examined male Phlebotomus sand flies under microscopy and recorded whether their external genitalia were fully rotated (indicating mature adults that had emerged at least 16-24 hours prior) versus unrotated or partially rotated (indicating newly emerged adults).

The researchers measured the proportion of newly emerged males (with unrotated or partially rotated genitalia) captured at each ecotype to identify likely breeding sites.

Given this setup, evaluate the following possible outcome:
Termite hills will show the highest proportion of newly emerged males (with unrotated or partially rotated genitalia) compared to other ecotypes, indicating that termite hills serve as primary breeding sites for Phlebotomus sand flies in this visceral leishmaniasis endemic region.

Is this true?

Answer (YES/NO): YES